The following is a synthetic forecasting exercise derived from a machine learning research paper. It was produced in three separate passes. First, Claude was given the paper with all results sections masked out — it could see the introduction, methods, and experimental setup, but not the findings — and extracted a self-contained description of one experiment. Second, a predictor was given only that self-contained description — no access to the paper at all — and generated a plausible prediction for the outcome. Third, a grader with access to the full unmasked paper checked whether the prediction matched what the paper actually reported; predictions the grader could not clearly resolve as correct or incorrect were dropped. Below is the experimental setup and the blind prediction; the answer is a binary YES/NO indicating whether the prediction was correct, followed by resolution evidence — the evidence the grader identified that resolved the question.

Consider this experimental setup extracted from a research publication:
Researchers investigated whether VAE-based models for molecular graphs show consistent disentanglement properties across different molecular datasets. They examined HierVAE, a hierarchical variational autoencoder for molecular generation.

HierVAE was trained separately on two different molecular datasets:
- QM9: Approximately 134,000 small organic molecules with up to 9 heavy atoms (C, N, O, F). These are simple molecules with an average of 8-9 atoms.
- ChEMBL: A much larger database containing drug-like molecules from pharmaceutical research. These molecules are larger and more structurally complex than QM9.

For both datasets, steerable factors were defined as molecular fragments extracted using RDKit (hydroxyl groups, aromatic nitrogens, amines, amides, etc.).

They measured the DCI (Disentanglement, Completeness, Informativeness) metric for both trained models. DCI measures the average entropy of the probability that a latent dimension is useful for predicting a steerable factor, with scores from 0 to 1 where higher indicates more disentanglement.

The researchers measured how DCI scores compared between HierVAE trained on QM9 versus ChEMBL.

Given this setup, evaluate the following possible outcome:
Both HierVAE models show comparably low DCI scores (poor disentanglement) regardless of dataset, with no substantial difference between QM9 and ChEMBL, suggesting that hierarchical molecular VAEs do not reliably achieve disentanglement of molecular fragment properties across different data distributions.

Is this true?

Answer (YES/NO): NO